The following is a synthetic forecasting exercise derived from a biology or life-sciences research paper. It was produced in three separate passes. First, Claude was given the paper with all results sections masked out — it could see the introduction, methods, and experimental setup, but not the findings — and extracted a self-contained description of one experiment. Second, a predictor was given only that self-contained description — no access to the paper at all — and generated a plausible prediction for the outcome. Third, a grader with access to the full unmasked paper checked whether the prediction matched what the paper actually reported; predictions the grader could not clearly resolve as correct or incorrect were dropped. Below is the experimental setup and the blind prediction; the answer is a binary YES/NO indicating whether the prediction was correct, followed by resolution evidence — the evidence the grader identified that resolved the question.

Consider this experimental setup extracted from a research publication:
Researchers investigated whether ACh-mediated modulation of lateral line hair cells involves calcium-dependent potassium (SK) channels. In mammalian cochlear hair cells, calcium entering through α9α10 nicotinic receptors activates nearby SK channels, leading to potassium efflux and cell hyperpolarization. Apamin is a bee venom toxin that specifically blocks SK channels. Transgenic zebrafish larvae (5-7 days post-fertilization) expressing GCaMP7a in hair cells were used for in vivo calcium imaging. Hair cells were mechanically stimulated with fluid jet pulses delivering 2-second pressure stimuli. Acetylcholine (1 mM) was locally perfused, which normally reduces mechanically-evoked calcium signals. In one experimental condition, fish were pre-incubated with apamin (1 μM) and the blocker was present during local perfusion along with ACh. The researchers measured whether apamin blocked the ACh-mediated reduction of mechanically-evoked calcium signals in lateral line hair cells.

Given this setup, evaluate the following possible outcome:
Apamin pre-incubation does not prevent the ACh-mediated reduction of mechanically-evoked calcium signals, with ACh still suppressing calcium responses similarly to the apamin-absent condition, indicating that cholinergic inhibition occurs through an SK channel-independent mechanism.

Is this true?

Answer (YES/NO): NO